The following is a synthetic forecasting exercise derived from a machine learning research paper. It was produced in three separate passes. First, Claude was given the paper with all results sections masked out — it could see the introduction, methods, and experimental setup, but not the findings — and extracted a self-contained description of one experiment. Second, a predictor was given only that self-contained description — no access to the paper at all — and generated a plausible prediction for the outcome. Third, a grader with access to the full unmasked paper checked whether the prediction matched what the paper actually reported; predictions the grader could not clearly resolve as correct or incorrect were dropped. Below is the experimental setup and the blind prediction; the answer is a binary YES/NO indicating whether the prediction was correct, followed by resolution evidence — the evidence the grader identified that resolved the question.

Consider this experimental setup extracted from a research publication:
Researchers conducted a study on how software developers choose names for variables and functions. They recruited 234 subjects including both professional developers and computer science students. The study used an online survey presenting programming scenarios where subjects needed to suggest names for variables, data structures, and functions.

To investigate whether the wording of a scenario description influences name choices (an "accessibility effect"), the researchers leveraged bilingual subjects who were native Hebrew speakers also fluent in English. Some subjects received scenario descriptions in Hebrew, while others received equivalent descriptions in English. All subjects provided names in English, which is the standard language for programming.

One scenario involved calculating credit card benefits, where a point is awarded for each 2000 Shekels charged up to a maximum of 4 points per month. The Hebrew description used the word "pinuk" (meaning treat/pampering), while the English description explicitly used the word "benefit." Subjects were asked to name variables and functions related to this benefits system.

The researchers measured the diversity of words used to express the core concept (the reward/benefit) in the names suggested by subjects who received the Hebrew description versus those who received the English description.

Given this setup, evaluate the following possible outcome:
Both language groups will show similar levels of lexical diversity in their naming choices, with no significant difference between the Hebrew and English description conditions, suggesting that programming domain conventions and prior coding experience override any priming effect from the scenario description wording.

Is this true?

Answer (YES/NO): NO